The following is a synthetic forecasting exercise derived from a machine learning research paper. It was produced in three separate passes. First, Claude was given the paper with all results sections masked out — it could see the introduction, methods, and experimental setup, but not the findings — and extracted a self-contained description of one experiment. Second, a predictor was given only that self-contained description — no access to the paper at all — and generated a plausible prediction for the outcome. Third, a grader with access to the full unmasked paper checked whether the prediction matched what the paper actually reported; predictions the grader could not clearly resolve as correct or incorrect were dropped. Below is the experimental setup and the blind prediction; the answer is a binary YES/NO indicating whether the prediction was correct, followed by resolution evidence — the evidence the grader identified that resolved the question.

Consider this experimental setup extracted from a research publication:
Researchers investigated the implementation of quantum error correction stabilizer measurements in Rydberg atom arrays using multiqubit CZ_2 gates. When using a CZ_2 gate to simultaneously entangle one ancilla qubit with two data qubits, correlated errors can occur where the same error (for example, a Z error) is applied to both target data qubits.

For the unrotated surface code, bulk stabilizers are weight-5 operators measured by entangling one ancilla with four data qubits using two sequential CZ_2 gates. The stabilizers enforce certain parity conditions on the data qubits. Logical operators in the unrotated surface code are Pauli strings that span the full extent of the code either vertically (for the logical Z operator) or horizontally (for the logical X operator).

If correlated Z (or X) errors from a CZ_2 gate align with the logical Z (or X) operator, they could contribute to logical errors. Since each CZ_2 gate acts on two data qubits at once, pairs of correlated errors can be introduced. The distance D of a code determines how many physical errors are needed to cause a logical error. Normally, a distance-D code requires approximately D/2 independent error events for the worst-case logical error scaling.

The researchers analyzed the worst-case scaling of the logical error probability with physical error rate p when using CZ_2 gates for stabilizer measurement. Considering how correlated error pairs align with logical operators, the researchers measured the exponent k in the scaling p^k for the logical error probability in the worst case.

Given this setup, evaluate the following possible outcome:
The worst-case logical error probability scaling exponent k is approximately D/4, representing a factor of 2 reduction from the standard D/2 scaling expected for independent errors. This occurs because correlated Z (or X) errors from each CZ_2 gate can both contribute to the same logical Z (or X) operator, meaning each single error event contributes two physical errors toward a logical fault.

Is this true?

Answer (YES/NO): YES